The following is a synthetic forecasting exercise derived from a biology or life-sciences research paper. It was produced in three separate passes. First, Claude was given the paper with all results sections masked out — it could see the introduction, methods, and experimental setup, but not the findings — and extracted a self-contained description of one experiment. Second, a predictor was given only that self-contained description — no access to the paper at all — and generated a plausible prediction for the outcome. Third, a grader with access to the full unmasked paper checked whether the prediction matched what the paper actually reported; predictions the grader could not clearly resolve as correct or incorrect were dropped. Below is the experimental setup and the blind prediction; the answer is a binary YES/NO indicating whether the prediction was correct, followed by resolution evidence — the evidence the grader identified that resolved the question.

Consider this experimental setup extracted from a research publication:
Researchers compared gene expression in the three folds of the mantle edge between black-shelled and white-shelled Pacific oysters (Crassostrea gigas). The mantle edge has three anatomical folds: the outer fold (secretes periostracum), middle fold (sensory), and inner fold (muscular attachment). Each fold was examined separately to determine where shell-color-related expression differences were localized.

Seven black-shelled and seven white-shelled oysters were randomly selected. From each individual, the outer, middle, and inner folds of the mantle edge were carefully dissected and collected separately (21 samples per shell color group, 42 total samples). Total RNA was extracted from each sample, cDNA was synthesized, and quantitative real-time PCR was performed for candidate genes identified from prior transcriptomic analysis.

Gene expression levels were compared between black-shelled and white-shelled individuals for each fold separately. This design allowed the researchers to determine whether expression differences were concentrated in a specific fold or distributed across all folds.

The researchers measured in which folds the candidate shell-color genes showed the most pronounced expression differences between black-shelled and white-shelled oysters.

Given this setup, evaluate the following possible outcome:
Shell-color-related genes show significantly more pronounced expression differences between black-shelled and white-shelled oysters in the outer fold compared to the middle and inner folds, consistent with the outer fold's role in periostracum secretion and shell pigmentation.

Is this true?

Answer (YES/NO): YES